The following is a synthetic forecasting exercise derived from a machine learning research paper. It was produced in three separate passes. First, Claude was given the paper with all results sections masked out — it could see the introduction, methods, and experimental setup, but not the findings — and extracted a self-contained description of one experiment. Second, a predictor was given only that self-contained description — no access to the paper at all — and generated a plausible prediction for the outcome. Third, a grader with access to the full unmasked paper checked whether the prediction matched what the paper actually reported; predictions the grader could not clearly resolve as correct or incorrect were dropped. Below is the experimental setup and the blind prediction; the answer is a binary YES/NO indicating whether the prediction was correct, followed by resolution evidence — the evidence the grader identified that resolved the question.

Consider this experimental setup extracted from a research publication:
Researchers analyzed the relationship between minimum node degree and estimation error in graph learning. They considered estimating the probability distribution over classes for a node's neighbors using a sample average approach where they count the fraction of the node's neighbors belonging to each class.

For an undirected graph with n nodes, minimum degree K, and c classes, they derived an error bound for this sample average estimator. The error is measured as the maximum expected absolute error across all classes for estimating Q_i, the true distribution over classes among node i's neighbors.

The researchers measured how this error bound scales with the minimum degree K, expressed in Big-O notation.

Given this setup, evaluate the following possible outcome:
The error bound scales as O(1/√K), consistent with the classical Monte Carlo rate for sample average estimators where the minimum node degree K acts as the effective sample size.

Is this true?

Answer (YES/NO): NO